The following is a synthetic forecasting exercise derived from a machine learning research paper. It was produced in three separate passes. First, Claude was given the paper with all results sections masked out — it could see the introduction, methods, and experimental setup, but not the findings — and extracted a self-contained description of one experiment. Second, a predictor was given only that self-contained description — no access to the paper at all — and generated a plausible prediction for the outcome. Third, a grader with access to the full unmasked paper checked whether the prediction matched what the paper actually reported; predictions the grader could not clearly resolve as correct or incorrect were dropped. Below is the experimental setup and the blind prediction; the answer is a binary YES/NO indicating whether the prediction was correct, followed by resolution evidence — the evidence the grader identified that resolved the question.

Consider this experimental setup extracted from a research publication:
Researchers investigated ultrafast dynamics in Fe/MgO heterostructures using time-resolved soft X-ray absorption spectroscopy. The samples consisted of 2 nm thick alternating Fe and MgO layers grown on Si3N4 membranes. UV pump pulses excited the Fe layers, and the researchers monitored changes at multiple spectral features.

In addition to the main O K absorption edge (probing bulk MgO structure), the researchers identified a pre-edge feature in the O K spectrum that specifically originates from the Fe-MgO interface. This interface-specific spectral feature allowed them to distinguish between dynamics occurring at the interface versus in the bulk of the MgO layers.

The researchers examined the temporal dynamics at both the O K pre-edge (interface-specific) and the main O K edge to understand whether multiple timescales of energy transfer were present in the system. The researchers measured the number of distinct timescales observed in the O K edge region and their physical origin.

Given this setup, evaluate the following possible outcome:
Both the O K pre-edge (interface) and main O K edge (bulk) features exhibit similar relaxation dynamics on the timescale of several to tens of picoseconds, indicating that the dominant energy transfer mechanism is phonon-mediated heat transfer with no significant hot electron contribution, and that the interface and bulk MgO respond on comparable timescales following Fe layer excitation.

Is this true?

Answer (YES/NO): NO